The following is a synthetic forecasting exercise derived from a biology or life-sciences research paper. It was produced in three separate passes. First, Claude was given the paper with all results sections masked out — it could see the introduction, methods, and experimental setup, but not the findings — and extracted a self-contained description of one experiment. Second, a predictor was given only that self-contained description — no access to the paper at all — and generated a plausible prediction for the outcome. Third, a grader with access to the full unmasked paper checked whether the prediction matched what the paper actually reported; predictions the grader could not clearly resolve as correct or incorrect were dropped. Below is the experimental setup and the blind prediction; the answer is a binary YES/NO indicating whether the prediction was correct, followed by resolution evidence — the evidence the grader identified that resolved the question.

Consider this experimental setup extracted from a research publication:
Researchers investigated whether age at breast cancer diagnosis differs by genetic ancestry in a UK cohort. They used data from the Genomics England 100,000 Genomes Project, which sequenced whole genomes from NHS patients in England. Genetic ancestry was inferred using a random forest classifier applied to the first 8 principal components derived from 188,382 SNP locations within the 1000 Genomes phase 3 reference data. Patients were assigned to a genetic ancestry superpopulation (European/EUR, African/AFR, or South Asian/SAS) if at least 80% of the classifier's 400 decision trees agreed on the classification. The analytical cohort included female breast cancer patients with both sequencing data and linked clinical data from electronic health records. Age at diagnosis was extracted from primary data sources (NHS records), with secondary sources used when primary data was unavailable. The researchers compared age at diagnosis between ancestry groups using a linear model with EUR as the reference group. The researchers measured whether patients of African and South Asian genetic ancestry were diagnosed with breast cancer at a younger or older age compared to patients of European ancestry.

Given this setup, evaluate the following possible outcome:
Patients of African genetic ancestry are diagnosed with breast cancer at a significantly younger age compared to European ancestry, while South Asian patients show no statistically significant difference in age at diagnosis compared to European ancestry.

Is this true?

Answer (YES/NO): NO